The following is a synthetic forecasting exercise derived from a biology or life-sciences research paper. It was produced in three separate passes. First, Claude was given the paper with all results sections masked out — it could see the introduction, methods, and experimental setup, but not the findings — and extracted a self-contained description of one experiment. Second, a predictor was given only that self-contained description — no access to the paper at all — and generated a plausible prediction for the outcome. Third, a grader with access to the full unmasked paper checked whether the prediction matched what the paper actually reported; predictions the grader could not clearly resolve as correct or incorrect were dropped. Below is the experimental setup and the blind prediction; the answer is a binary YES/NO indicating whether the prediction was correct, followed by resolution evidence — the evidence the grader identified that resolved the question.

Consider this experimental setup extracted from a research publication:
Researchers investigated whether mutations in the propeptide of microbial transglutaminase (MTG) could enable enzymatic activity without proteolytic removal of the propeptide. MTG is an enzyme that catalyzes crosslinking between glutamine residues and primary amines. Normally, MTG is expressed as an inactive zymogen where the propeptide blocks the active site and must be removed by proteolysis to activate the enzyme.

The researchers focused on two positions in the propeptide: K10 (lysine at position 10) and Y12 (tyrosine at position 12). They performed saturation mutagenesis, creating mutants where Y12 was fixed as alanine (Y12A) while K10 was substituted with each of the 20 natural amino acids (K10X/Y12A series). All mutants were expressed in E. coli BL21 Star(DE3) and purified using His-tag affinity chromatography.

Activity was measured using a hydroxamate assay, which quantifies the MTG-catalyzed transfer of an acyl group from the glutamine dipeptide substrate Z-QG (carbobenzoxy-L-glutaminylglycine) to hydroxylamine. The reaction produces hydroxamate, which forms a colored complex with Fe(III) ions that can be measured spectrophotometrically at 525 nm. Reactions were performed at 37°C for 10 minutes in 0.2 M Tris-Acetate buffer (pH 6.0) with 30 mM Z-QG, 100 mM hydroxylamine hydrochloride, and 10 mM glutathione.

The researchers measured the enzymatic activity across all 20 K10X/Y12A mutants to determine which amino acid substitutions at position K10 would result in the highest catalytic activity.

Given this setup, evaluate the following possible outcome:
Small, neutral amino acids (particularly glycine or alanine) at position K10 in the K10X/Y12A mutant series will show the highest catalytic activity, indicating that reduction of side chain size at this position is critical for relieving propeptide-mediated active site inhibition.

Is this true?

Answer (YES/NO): NO